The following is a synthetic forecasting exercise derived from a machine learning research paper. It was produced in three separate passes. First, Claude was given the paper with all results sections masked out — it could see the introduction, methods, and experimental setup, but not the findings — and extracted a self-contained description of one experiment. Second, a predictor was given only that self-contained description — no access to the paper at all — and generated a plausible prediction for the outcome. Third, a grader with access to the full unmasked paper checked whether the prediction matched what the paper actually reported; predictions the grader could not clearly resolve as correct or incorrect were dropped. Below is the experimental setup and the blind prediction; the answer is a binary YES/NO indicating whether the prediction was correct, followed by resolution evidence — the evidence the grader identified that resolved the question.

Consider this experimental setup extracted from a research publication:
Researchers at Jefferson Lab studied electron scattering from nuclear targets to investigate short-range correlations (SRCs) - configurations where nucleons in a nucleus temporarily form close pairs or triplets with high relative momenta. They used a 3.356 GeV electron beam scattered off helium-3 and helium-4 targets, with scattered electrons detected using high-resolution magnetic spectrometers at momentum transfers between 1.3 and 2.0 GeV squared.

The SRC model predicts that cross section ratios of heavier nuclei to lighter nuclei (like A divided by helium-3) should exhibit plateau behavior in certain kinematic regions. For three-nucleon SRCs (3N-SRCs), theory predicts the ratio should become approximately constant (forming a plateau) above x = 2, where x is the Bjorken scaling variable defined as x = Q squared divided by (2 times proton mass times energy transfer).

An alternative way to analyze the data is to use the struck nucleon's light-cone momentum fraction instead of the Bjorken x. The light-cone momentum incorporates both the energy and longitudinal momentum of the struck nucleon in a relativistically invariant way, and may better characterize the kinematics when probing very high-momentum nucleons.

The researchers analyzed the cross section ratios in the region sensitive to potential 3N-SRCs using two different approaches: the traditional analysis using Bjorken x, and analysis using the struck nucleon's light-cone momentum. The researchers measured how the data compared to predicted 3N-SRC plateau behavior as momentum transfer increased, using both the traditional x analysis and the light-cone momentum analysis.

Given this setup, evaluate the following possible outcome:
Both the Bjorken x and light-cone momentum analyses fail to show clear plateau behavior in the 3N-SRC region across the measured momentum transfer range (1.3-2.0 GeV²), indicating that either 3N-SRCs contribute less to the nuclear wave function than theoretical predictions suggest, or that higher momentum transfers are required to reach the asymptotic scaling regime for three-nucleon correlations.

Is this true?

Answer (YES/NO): YES